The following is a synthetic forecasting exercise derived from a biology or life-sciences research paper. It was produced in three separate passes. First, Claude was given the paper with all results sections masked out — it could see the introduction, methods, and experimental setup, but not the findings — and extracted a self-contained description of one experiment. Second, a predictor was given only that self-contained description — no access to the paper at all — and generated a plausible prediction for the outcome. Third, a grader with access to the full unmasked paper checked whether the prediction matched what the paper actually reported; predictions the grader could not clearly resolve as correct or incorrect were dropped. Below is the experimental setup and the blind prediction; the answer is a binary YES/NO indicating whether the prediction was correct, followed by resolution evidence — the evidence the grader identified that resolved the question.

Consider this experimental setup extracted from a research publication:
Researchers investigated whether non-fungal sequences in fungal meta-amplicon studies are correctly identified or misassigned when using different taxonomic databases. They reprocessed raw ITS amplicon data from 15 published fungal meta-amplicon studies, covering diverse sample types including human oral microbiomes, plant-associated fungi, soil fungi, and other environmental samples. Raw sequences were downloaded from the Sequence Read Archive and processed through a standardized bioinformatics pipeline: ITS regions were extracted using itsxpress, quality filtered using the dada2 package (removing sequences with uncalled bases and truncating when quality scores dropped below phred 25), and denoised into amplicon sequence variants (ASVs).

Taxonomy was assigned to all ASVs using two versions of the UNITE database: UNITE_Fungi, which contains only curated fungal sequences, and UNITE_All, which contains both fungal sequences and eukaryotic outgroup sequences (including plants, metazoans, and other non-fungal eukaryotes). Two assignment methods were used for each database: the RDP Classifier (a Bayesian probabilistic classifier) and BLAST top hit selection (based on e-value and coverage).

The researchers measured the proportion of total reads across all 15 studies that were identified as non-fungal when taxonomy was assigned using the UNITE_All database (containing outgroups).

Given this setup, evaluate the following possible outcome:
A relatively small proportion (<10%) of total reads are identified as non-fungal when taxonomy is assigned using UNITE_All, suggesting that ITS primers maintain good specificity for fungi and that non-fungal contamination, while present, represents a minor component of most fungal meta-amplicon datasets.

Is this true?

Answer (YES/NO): NO